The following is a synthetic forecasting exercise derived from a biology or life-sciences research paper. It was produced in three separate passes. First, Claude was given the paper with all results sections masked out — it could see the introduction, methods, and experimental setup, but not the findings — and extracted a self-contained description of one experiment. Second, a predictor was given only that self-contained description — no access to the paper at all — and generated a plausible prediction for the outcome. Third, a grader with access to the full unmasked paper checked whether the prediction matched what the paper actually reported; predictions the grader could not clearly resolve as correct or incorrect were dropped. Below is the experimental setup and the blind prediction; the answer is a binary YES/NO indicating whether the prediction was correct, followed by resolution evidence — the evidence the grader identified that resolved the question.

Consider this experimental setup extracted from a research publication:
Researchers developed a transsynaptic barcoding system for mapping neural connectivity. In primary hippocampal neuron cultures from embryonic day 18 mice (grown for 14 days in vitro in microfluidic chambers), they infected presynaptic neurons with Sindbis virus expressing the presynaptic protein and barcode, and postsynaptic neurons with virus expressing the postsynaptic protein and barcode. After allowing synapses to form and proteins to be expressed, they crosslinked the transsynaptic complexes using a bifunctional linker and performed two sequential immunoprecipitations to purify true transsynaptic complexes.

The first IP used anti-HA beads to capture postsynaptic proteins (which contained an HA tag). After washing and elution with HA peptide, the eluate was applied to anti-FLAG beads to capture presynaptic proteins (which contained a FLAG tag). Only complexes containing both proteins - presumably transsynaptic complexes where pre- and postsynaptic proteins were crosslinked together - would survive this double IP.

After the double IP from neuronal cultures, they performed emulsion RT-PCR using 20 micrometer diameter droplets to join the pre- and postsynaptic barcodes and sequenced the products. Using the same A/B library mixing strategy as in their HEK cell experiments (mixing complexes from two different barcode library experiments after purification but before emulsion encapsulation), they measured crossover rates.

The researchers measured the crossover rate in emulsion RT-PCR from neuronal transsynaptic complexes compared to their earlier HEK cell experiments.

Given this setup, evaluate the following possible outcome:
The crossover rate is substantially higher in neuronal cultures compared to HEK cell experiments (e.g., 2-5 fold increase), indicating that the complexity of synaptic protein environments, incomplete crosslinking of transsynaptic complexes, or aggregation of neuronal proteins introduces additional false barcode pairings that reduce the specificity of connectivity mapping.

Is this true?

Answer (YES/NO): NO